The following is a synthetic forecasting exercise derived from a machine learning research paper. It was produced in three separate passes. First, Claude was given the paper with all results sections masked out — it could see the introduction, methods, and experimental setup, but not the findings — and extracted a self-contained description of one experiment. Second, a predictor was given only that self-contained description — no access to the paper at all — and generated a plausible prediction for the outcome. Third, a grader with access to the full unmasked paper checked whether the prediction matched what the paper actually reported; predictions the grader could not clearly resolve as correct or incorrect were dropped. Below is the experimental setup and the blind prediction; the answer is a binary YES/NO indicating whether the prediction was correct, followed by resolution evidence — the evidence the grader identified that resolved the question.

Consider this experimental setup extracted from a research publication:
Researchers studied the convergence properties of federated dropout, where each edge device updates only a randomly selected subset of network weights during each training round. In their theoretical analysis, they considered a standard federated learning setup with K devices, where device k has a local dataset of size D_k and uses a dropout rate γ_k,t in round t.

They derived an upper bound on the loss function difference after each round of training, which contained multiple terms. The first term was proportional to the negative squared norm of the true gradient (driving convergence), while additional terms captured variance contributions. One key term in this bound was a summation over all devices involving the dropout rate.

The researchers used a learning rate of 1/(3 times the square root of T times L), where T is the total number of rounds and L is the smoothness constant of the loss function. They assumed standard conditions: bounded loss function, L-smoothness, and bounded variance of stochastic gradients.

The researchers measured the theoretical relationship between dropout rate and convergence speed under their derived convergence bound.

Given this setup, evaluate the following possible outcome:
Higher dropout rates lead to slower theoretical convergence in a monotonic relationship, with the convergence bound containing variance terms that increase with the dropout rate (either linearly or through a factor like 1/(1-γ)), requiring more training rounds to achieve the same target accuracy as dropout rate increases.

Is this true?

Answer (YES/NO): YES